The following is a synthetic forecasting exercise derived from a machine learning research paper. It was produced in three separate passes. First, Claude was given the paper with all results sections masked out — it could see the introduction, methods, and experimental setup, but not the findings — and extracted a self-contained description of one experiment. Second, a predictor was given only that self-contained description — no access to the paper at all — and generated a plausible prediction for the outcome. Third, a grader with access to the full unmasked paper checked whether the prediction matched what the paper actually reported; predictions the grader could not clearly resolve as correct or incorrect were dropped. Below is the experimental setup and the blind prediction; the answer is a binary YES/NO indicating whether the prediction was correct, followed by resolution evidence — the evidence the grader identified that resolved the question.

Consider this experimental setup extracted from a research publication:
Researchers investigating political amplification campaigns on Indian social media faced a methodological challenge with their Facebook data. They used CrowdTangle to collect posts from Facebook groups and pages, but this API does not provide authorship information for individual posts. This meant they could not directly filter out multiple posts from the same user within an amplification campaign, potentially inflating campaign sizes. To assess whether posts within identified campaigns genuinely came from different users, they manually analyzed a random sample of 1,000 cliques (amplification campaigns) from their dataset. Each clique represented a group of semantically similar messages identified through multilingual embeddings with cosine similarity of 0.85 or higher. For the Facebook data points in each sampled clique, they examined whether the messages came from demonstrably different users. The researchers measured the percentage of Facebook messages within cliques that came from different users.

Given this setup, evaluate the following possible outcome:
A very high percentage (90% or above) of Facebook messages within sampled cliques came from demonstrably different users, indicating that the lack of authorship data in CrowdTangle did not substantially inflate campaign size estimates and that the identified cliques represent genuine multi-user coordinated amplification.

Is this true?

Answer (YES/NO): NO